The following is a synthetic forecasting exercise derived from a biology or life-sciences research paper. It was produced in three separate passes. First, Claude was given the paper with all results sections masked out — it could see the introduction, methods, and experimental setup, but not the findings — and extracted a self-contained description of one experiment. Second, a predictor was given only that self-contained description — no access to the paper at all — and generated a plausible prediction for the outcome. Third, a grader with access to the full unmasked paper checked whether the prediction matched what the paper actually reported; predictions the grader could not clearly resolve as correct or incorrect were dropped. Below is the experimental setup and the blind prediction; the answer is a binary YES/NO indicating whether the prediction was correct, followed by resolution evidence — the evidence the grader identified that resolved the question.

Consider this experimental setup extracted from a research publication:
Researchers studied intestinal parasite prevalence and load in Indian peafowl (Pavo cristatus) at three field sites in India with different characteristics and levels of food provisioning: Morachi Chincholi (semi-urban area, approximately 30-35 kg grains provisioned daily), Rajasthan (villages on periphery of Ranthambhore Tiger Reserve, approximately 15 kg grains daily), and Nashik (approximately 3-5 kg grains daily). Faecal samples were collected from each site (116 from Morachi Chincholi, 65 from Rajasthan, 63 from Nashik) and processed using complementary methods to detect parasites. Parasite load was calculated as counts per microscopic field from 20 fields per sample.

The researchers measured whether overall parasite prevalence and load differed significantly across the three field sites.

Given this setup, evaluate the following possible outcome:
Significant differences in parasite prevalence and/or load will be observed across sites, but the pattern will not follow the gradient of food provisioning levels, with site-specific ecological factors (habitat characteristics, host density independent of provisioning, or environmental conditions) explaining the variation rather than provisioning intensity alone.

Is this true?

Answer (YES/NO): NO